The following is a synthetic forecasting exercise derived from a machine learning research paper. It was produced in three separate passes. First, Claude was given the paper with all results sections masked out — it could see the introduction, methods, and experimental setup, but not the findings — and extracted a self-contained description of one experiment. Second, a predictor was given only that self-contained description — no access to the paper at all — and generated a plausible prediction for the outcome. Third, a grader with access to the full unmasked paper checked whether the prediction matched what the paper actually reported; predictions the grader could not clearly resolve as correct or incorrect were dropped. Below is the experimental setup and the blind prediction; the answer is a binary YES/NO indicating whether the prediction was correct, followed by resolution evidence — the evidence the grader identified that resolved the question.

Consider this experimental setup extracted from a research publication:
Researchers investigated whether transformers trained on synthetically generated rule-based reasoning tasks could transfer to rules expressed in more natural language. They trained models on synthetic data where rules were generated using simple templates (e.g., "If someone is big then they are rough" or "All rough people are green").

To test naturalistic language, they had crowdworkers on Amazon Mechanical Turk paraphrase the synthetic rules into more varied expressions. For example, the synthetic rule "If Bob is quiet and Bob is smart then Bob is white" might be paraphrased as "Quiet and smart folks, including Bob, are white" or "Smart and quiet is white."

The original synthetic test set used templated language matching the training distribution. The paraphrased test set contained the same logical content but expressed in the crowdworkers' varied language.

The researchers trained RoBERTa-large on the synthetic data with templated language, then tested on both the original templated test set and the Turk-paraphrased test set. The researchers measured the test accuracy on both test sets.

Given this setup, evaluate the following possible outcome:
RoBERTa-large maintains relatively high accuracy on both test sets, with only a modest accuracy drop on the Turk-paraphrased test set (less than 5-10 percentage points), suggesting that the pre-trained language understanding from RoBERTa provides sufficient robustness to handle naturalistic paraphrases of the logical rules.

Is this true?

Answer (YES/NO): NO